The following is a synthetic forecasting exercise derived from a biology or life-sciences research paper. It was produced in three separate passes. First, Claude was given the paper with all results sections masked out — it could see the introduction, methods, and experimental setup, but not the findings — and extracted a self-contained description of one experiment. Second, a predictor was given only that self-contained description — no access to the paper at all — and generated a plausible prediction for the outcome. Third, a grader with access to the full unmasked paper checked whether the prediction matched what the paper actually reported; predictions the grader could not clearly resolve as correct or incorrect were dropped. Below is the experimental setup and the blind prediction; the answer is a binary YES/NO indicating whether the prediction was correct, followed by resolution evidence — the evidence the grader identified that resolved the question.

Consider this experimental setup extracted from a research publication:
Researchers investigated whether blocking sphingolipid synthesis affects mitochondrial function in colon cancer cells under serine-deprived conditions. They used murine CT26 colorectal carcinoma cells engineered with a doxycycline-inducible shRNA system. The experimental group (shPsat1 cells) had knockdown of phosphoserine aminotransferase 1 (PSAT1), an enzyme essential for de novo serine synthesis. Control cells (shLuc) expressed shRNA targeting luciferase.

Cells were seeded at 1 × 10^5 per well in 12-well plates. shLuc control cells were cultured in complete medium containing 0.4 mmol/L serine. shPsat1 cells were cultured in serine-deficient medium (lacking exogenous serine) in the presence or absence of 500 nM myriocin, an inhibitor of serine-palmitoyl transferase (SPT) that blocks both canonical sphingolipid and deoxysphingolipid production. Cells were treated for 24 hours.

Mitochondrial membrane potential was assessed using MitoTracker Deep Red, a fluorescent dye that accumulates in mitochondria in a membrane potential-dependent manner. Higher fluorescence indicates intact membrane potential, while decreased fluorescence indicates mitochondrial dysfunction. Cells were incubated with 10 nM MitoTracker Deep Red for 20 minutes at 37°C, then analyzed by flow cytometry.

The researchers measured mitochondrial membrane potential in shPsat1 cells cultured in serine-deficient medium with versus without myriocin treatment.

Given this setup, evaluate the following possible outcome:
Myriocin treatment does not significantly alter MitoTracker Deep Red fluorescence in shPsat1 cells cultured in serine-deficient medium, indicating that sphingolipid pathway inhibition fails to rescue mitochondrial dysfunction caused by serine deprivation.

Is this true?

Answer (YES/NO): NO